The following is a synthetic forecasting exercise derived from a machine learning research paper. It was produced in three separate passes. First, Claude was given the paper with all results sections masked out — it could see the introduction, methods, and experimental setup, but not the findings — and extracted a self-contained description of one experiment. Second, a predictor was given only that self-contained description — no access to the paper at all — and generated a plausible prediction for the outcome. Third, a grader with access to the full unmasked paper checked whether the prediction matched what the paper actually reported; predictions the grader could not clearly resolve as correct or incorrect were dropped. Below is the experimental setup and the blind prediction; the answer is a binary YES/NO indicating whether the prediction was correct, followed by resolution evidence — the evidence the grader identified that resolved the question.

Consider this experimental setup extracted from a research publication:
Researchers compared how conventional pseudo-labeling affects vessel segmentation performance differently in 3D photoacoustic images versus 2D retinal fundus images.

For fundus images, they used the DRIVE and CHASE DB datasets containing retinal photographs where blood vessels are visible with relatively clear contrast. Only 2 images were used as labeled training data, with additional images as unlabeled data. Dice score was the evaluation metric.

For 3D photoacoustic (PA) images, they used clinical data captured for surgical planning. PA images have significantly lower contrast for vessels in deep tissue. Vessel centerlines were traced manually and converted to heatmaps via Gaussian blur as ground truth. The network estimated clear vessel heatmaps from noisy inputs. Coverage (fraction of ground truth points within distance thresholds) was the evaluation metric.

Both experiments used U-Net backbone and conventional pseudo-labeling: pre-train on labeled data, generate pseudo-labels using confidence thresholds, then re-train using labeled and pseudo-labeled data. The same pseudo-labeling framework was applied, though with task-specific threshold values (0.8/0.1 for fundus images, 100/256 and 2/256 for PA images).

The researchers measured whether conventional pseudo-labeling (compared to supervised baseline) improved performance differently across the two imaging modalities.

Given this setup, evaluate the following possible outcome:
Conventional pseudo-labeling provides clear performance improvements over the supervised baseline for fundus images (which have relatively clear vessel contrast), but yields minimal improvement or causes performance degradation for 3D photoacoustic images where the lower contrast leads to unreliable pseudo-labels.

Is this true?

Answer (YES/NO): YES